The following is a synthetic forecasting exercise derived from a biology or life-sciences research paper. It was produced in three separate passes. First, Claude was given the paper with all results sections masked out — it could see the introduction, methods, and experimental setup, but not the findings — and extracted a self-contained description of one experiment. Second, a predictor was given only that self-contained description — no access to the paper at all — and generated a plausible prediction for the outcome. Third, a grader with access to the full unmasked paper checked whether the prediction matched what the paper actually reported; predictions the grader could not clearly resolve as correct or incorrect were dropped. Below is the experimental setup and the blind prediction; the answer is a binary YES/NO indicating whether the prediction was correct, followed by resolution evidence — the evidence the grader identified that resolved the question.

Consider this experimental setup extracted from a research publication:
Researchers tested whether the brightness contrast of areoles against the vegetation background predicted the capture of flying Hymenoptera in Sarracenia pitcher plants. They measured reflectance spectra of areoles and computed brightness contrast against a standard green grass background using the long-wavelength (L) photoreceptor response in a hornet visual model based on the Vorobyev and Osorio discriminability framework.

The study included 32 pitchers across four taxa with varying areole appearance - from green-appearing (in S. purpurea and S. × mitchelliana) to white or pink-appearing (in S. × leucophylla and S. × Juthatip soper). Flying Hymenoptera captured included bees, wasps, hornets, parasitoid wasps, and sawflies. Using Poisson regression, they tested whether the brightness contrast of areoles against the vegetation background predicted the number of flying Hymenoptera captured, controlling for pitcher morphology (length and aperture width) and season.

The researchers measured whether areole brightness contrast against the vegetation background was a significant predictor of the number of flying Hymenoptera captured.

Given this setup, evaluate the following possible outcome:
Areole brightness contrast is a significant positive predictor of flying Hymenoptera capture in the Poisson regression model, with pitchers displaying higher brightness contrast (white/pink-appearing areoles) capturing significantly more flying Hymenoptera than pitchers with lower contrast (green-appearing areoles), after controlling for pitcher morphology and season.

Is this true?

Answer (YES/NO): NO